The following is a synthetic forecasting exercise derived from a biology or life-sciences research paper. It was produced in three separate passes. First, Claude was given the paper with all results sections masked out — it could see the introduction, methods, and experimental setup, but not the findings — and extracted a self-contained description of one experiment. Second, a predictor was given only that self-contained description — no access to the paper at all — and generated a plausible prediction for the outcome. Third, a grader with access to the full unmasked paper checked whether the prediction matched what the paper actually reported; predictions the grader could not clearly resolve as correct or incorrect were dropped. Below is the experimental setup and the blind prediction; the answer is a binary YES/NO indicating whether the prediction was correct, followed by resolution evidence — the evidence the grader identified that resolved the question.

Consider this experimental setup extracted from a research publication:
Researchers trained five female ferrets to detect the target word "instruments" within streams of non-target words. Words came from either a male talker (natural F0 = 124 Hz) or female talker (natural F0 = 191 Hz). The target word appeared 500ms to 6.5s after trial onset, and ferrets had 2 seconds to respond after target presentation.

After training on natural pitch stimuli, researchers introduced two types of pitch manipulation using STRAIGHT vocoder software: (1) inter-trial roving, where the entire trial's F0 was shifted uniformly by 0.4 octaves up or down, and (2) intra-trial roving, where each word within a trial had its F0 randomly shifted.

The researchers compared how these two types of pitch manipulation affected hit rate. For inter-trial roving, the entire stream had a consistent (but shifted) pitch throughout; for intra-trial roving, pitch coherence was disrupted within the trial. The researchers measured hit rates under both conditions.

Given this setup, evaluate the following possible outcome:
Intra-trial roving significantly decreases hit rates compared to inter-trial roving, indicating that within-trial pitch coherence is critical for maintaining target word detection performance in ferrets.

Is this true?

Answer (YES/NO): NO